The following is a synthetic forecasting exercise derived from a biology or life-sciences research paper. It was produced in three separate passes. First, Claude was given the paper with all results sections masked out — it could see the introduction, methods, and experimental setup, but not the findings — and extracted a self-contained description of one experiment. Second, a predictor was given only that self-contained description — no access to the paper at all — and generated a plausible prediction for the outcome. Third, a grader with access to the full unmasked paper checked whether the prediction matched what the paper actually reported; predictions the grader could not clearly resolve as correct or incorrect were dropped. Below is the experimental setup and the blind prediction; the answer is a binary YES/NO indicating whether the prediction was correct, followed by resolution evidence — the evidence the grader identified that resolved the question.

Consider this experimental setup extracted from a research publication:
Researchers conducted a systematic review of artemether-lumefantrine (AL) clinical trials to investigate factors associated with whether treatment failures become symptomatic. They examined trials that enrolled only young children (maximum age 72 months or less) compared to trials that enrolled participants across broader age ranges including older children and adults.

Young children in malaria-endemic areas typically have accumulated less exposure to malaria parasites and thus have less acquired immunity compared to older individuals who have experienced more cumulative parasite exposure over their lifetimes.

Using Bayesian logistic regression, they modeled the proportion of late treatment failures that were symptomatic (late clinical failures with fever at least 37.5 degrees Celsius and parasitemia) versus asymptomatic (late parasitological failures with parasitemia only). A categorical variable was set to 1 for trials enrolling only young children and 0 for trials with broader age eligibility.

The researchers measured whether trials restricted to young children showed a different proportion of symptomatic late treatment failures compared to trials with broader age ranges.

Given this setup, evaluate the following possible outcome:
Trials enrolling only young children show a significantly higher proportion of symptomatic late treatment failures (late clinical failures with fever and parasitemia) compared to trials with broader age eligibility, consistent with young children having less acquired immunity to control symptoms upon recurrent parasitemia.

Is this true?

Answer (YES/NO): YES